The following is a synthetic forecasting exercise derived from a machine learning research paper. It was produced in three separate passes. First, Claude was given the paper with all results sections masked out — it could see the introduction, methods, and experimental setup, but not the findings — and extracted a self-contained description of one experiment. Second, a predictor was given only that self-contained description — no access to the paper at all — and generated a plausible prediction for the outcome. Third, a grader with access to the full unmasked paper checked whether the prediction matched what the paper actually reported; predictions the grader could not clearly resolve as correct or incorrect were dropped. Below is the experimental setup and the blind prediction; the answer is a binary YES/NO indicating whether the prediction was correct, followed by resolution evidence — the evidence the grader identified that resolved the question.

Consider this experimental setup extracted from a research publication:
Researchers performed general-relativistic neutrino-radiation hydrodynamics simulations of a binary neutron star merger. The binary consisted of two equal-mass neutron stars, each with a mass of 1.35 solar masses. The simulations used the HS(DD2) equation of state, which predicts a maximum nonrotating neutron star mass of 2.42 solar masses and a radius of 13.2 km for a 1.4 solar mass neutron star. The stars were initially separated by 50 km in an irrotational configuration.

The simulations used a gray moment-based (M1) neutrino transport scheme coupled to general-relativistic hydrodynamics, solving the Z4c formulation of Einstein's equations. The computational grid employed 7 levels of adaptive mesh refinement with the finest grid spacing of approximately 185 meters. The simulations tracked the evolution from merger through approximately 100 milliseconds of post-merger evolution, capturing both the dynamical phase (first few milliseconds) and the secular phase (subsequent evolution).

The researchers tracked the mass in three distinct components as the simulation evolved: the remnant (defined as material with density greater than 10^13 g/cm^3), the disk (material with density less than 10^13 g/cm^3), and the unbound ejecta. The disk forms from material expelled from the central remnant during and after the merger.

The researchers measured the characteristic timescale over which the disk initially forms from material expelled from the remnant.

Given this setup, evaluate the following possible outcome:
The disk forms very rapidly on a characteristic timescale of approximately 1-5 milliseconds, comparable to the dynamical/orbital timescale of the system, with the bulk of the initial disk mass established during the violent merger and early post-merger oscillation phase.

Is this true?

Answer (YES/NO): NO